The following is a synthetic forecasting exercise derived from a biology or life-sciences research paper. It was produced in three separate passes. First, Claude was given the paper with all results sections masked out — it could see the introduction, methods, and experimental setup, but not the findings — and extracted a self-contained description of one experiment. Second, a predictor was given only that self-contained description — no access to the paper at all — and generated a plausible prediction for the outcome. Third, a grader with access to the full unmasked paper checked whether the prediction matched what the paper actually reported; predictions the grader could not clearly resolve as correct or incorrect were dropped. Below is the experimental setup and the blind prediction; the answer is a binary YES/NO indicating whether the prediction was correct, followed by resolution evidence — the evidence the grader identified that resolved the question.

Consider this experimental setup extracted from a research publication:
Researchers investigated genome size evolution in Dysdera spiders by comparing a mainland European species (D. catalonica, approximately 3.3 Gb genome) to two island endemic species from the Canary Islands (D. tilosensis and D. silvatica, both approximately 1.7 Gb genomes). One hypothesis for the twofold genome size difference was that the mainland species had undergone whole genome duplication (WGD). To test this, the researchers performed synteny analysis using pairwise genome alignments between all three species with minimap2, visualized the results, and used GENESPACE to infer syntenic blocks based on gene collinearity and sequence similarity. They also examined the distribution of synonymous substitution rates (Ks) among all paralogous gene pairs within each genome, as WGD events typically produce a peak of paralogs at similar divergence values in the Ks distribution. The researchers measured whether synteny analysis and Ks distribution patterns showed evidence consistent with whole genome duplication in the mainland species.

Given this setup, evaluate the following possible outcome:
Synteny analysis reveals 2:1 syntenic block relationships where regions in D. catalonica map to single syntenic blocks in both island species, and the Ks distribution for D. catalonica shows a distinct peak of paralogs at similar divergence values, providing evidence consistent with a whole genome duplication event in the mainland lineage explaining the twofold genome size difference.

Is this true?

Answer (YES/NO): NO